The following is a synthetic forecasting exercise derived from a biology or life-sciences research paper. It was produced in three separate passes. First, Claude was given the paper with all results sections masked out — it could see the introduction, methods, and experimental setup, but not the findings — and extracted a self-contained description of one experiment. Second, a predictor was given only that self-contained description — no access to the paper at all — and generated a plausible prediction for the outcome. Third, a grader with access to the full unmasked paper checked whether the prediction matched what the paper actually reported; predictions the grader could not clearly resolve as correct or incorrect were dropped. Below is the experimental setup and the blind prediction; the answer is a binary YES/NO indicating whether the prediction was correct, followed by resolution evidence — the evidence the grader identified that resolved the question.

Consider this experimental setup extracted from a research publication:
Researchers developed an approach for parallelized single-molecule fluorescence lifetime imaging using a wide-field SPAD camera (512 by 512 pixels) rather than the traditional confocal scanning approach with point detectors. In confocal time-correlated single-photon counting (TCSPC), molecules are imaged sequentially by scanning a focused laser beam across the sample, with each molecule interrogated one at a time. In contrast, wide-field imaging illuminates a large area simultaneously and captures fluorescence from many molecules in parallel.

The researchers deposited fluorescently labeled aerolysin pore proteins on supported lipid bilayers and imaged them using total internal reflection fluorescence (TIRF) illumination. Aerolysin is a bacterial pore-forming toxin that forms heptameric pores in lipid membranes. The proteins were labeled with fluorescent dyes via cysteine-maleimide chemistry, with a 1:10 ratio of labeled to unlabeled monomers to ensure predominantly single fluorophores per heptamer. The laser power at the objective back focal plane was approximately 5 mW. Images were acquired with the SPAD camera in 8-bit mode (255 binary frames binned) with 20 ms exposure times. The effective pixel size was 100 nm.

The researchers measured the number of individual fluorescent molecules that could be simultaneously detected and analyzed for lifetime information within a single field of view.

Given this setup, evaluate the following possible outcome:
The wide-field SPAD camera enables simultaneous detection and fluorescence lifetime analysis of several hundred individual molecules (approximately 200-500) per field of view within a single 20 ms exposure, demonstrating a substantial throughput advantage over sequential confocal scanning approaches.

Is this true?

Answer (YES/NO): NO